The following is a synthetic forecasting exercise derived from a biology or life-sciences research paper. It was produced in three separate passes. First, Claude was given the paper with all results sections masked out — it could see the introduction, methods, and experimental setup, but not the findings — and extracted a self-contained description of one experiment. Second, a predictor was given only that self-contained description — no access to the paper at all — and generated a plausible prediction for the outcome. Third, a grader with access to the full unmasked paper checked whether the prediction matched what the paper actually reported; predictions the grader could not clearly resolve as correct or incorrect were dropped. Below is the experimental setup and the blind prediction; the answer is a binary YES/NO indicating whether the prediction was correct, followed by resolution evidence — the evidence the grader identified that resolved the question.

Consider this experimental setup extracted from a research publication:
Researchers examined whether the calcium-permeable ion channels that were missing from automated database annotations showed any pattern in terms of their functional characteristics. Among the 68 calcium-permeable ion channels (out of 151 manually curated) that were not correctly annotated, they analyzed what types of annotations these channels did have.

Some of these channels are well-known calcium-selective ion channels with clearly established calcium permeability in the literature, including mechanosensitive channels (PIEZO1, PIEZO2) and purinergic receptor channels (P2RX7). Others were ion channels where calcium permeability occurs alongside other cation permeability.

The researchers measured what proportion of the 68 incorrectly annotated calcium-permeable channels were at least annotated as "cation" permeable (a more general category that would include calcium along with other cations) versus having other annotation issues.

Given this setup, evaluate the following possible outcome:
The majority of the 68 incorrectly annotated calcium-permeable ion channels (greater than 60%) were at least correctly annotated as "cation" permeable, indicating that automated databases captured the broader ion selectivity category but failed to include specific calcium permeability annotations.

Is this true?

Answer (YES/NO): NO